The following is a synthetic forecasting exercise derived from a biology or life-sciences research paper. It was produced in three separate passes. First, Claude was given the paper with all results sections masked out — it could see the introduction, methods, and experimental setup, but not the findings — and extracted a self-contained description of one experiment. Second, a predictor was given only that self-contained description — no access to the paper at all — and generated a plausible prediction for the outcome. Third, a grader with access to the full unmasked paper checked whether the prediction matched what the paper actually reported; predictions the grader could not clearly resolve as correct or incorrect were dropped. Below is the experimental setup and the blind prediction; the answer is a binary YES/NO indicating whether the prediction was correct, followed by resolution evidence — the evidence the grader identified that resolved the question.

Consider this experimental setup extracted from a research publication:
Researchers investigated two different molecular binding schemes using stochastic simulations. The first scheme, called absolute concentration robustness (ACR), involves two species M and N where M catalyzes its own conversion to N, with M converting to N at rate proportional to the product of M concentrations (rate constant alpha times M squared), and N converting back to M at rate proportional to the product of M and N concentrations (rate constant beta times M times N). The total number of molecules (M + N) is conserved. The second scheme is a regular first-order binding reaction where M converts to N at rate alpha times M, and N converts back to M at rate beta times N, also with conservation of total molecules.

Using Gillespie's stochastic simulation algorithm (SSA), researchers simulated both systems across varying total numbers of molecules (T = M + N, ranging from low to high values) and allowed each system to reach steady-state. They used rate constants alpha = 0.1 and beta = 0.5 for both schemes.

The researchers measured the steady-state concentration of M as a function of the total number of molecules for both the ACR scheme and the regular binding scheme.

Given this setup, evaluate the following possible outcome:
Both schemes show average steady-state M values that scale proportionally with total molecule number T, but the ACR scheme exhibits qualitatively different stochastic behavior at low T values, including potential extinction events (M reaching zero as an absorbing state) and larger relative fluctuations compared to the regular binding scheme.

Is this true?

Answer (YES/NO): NO